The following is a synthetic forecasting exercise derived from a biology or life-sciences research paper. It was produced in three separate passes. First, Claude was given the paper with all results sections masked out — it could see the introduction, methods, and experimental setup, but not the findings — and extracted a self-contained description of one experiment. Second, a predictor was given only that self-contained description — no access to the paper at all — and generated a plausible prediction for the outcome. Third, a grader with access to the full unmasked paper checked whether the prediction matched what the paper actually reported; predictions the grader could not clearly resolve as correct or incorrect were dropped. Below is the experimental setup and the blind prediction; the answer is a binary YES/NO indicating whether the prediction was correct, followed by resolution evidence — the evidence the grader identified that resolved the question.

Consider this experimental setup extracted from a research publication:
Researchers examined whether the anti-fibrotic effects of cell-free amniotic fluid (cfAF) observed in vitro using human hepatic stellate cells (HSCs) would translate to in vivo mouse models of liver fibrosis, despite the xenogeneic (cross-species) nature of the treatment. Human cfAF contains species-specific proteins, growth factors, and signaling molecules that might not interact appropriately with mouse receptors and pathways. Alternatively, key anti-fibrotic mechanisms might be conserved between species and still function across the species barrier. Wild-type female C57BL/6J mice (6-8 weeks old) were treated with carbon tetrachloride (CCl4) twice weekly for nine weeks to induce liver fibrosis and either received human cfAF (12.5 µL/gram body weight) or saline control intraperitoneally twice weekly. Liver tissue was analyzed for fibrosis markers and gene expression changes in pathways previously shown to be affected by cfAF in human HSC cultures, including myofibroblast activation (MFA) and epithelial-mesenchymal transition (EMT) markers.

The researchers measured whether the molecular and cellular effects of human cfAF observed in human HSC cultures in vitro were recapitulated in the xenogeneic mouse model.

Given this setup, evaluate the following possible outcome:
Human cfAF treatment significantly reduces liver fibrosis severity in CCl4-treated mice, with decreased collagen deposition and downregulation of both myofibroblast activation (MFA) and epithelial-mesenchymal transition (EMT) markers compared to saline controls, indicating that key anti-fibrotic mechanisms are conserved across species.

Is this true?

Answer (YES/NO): NO